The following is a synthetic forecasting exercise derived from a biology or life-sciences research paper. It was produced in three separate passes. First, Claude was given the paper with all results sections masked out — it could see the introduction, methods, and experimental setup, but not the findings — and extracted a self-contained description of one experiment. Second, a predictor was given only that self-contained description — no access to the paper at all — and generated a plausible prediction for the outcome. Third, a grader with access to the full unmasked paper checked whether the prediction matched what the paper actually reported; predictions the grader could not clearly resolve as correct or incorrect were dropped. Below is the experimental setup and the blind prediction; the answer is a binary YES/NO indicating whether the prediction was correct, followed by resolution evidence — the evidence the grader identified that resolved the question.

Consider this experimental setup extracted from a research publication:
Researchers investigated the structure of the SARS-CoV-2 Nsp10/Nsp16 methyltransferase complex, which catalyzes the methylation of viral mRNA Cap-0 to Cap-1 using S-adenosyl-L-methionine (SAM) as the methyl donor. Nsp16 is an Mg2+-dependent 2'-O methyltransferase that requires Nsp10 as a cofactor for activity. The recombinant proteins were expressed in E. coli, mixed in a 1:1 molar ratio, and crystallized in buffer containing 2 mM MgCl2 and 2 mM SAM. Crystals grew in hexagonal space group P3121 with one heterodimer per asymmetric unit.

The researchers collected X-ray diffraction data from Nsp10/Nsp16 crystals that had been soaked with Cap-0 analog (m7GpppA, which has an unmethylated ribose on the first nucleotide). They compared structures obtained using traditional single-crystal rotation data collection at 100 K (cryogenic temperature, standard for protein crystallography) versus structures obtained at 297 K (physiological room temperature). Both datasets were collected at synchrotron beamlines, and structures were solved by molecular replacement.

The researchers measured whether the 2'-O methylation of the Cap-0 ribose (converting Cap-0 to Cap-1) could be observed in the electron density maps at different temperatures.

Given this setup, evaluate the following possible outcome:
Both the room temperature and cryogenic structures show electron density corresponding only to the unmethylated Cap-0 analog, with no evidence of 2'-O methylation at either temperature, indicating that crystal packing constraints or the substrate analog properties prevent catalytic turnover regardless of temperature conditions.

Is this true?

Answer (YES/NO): NO